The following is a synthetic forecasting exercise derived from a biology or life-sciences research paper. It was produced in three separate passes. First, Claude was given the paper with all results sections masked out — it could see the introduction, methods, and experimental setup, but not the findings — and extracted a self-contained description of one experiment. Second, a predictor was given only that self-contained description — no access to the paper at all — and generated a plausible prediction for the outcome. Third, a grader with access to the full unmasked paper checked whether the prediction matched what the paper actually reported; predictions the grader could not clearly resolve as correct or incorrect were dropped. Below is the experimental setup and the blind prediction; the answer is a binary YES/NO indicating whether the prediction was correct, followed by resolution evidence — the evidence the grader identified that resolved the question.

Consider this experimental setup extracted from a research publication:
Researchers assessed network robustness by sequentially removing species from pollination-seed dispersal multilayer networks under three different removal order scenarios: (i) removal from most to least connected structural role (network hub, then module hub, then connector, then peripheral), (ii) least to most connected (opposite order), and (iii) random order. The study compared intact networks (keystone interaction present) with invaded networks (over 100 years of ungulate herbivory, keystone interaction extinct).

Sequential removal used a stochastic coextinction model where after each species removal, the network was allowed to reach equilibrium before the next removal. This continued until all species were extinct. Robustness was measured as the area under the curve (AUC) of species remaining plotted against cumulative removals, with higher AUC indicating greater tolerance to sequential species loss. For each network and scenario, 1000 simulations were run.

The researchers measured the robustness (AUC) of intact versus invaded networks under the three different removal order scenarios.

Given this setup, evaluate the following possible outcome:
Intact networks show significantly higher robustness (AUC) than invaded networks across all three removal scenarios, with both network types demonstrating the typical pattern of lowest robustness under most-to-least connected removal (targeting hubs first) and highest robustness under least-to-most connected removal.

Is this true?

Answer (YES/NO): NO